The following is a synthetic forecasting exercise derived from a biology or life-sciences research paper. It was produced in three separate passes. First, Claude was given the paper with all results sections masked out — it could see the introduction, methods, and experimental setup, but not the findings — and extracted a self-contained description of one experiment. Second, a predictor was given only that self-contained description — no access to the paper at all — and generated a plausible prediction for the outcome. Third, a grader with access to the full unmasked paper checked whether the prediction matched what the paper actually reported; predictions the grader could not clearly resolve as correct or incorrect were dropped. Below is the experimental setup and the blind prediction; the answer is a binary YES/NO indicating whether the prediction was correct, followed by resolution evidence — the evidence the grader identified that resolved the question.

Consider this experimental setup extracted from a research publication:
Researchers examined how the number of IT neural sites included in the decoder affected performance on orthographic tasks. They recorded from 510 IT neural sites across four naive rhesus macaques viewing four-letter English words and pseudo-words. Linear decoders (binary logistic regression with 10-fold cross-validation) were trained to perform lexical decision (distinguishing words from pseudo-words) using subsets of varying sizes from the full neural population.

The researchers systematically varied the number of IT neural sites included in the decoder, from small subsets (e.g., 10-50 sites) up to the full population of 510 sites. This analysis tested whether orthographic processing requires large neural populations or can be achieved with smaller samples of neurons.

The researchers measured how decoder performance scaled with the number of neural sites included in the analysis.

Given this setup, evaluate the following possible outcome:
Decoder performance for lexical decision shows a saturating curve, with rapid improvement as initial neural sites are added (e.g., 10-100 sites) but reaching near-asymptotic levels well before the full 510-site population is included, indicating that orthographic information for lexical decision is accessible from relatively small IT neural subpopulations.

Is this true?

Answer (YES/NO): NO